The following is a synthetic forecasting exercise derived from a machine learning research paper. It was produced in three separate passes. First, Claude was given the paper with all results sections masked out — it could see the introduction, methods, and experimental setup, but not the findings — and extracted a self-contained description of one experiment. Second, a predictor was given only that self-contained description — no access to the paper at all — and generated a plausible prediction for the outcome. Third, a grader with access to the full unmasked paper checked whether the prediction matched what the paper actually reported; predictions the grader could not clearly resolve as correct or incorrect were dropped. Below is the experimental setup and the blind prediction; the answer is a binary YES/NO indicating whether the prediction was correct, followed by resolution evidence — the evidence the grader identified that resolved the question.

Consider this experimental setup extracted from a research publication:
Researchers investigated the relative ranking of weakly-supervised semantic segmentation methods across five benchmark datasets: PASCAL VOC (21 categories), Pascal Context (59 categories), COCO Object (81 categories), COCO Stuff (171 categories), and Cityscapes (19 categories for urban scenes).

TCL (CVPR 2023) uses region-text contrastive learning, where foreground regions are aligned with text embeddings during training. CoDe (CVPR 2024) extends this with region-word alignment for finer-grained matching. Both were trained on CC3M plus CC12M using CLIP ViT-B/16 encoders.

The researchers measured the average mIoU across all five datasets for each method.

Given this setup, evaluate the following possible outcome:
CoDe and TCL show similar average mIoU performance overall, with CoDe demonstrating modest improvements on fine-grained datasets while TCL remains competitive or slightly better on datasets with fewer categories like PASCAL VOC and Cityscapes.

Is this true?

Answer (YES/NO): NO